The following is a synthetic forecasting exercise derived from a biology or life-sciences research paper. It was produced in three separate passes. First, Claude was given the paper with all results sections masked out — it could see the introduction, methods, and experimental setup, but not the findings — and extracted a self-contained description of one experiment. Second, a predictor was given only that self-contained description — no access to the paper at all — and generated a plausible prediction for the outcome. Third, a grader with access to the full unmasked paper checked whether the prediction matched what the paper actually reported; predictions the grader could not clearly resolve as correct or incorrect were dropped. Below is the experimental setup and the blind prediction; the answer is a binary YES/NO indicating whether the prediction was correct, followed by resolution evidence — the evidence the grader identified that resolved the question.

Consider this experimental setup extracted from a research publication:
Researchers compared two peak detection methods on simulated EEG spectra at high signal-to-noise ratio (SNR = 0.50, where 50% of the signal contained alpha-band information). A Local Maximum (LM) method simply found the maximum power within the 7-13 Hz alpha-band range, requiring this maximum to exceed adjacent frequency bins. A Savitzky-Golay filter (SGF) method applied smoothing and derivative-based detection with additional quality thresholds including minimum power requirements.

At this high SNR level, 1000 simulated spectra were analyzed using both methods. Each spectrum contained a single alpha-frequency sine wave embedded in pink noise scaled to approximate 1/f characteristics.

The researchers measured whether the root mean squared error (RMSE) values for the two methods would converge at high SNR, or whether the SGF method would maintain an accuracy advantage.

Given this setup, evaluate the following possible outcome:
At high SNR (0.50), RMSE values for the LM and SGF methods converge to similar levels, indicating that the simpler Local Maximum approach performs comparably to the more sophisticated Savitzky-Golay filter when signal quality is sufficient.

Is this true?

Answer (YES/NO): YES